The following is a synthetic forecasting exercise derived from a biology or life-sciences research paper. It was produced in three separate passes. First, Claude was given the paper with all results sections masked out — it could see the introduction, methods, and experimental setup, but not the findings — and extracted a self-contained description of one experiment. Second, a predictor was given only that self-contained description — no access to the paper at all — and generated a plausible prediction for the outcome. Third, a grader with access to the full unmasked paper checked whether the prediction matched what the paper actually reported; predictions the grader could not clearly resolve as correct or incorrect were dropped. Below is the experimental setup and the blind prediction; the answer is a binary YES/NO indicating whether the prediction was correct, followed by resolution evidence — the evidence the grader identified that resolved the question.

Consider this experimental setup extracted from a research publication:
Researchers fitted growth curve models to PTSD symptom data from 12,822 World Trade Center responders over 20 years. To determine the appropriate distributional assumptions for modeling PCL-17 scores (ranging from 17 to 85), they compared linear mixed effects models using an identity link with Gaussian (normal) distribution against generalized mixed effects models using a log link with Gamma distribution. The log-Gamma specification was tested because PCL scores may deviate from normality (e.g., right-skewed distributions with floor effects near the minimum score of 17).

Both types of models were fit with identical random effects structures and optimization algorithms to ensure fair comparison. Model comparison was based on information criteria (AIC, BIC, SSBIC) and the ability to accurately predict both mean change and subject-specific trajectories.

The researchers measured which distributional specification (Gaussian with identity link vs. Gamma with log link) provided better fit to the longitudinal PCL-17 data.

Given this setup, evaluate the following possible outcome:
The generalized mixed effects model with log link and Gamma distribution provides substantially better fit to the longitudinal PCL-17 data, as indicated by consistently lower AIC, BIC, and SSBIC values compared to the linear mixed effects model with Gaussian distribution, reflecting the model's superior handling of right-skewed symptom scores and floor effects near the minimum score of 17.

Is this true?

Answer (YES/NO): YES